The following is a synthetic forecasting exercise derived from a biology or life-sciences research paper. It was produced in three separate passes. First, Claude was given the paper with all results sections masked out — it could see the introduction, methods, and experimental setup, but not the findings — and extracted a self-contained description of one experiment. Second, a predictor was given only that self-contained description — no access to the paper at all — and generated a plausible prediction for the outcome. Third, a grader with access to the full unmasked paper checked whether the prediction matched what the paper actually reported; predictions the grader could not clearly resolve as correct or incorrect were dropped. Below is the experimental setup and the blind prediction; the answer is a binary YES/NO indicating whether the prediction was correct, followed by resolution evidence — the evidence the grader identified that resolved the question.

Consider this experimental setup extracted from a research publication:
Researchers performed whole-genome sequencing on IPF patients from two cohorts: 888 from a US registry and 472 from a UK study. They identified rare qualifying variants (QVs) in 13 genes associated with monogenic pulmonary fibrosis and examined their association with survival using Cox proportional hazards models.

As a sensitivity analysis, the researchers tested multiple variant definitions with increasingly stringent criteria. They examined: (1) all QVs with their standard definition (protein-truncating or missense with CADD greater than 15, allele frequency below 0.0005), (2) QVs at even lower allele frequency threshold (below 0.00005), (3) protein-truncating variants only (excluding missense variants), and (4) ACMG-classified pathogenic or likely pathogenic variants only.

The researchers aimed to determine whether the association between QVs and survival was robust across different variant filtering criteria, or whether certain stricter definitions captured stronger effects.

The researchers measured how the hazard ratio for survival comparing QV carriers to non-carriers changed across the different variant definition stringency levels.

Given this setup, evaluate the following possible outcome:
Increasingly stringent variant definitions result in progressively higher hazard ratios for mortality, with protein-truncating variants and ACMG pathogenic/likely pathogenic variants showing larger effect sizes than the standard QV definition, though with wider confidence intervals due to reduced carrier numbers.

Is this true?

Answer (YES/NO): YES